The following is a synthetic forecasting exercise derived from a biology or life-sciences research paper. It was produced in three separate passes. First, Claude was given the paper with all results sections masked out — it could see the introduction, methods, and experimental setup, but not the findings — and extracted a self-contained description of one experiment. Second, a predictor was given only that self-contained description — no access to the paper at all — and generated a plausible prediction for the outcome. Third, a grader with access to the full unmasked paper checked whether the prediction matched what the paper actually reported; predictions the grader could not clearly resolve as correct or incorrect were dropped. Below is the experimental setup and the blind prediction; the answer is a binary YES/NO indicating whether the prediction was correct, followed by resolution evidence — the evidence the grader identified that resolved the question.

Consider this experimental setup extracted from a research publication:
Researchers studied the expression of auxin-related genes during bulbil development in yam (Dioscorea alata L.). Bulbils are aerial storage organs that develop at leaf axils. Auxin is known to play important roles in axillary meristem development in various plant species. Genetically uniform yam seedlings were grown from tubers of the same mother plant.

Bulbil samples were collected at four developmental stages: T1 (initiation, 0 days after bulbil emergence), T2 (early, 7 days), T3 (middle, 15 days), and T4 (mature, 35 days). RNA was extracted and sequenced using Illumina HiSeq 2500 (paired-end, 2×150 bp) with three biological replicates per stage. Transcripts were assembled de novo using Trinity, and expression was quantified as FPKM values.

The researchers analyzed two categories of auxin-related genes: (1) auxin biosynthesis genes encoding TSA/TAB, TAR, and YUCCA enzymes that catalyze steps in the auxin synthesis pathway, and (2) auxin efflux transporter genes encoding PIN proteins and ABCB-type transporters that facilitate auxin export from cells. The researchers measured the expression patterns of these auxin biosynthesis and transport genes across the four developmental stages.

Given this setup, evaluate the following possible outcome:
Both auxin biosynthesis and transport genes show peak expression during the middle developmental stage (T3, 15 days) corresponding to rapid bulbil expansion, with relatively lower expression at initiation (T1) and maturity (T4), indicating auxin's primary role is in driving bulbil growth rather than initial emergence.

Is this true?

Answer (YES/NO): NO